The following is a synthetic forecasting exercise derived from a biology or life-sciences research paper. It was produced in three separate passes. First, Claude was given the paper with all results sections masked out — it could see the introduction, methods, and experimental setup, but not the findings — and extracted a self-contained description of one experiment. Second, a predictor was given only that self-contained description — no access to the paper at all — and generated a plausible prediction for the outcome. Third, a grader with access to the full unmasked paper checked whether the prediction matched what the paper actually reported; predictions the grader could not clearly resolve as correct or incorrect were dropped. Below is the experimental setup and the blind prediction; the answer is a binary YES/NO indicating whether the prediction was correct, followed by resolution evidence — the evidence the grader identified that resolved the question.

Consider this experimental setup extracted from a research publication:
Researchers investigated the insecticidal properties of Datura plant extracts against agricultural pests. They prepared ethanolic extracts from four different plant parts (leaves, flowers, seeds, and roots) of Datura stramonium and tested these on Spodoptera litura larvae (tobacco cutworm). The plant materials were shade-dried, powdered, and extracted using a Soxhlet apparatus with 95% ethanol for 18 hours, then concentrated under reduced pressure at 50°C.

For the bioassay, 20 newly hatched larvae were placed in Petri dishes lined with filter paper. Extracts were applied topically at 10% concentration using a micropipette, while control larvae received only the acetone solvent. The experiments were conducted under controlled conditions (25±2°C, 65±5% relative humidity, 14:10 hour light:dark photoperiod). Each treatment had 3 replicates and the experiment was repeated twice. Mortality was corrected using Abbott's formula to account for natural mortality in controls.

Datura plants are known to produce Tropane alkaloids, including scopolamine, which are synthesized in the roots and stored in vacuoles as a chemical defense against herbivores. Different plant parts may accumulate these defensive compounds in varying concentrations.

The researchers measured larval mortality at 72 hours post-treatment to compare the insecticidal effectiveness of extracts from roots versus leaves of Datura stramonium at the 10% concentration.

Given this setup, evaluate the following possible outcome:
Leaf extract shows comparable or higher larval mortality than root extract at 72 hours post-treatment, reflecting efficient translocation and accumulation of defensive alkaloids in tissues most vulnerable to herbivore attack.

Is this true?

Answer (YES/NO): NO